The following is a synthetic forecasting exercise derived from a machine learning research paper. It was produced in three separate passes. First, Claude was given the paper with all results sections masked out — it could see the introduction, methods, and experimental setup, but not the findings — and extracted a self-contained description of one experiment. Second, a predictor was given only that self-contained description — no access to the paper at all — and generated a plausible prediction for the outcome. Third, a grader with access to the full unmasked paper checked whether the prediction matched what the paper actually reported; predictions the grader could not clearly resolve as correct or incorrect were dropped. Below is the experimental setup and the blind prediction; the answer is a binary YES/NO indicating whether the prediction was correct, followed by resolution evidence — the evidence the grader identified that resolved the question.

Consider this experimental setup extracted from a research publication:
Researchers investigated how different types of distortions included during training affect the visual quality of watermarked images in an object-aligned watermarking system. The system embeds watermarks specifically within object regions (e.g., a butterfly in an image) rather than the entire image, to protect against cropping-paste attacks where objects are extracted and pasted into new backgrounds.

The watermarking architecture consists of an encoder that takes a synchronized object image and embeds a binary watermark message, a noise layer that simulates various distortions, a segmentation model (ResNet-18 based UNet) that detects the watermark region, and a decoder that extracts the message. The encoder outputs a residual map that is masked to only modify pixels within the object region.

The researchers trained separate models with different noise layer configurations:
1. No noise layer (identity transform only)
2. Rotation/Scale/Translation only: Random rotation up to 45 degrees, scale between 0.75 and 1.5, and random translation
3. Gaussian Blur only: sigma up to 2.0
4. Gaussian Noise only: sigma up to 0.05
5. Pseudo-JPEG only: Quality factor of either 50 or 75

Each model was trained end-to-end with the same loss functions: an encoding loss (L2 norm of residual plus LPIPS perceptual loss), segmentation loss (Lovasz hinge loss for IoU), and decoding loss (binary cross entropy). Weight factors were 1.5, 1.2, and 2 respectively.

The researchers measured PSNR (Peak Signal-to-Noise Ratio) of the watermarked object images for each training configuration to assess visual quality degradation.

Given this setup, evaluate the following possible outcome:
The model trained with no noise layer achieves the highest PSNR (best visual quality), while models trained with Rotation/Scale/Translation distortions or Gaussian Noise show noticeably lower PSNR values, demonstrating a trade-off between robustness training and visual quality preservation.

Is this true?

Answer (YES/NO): NO